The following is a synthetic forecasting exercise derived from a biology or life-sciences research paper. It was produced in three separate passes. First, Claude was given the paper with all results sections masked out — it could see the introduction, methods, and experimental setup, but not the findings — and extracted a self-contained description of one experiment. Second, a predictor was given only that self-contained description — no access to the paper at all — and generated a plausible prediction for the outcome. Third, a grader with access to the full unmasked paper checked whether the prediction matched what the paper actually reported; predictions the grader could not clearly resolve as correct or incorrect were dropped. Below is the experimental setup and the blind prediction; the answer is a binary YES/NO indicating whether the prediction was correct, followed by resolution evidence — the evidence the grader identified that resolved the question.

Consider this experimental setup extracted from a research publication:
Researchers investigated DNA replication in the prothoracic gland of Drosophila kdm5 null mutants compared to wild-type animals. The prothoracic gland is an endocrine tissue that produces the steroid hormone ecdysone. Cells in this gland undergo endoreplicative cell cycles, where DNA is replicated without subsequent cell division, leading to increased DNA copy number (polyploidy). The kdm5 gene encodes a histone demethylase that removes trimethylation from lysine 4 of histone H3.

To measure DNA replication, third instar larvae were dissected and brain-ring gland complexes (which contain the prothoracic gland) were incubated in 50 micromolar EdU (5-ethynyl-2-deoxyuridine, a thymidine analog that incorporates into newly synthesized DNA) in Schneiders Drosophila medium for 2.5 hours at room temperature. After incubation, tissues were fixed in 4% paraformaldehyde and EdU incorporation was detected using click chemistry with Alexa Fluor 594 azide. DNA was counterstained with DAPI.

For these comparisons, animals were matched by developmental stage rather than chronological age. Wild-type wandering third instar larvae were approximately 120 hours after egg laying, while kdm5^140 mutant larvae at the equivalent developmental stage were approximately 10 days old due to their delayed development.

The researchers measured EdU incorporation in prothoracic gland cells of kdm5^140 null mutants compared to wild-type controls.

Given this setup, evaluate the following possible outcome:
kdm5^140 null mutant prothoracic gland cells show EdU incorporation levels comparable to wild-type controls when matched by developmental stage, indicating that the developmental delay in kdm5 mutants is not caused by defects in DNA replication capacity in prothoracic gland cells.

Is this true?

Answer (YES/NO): NO